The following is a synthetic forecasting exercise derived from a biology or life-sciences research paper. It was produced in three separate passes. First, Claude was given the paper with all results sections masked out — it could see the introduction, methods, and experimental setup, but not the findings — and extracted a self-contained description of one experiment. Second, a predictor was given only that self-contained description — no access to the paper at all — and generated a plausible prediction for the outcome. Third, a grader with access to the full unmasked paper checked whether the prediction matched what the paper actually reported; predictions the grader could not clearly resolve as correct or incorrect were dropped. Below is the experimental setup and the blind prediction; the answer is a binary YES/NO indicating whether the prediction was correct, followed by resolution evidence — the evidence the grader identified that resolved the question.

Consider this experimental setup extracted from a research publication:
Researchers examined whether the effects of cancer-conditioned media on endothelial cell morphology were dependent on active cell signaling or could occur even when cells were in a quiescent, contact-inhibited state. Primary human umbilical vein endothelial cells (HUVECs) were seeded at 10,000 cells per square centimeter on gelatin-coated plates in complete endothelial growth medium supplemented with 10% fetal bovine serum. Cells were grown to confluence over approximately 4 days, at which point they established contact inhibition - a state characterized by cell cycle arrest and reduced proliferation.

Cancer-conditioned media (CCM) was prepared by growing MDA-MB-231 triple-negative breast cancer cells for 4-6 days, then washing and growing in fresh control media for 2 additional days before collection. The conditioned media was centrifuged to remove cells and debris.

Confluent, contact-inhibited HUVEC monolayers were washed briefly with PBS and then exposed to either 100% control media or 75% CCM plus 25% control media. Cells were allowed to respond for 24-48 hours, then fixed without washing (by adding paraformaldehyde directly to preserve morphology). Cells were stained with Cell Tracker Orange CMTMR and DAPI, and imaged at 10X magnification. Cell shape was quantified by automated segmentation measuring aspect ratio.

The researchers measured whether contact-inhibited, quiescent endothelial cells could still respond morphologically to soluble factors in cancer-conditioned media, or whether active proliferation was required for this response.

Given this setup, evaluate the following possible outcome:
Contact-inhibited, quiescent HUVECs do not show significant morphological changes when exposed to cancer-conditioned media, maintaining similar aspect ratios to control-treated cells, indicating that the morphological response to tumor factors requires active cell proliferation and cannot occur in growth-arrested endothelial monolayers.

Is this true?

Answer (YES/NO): NO